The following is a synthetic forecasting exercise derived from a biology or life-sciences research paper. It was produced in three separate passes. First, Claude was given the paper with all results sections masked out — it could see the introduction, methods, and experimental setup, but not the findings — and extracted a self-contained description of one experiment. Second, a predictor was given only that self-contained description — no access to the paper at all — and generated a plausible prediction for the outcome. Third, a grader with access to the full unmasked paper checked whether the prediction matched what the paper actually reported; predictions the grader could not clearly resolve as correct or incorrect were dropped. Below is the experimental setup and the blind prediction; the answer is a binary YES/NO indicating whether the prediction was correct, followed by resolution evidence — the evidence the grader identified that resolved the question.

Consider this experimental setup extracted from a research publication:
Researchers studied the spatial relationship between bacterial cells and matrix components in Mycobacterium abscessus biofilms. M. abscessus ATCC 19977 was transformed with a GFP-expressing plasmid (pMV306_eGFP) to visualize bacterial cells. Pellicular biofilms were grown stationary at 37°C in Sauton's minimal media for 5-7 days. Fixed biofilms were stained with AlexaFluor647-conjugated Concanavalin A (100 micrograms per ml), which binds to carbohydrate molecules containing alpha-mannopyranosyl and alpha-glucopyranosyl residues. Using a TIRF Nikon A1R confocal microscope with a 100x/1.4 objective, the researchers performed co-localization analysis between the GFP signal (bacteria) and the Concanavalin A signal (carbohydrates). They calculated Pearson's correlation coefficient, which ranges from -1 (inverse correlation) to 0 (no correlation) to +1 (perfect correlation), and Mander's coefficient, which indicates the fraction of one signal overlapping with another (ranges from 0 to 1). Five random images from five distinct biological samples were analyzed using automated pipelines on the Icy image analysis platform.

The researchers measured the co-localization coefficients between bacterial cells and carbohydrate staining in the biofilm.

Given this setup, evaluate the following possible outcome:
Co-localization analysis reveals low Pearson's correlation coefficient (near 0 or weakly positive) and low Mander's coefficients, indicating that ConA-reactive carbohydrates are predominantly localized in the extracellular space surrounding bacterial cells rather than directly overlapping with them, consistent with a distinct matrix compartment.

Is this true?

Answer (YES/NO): NO